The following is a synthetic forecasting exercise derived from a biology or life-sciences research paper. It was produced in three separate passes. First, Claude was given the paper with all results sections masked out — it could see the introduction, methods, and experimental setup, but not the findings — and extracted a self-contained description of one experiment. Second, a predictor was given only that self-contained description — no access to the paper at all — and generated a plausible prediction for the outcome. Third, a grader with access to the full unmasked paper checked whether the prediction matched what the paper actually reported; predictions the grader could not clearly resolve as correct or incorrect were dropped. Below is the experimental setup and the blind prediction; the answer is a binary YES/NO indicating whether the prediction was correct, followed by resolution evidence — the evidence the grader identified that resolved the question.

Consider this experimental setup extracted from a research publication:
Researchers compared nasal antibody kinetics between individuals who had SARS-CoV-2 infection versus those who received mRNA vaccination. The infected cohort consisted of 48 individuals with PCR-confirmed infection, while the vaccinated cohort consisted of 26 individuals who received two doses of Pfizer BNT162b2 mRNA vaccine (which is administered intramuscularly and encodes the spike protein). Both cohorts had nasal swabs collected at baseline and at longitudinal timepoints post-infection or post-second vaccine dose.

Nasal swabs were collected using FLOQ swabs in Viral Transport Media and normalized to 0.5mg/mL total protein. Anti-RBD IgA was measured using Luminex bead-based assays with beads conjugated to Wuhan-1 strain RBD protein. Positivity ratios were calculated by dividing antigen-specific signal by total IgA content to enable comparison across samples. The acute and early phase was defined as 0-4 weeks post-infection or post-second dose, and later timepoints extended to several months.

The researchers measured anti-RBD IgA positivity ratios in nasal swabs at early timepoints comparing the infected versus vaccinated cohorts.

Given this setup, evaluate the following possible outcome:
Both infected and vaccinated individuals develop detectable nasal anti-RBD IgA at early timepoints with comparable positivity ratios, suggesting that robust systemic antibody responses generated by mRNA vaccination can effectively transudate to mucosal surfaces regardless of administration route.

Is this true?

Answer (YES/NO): NO